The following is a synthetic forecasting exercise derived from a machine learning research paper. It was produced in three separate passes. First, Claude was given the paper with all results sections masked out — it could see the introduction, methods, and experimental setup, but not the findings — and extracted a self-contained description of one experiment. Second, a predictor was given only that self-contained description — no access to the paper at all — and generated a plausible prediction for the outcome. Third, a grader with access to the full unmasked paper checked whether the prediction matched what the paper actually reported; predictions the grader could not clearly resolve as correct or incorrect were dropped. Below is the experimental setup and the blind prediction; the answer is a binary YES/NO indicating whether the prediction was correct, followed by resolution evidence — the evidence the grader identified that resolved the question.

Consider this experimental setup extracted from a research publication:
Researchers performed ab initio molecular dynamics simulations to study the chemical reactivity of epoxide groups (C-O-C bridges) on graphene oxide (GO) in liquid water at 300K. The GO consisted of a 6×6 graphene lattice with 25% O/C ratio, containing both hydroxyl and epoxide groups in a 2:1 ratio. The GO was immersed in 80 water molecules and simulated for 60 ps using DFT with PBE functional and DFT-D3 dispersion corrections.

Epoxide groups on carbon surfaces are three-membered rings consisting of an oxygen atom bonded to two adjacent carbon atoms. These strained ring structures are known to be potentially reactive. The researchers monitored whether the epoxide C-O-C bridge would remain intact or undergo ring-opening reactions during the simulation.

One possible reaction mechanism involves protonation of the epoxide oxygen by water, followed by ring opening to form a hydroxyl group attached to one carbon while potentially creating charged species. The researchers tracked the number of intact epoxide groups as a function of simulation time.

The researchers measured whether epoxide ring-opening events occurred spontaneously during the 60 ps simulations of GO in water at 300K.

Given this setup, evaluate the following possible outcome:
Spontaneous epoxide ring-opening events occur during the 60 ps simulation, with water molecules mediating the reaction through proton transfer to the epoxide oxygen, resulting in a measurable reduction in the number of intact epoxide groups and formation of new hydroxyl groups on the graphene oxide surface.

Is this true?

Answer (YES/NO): NO